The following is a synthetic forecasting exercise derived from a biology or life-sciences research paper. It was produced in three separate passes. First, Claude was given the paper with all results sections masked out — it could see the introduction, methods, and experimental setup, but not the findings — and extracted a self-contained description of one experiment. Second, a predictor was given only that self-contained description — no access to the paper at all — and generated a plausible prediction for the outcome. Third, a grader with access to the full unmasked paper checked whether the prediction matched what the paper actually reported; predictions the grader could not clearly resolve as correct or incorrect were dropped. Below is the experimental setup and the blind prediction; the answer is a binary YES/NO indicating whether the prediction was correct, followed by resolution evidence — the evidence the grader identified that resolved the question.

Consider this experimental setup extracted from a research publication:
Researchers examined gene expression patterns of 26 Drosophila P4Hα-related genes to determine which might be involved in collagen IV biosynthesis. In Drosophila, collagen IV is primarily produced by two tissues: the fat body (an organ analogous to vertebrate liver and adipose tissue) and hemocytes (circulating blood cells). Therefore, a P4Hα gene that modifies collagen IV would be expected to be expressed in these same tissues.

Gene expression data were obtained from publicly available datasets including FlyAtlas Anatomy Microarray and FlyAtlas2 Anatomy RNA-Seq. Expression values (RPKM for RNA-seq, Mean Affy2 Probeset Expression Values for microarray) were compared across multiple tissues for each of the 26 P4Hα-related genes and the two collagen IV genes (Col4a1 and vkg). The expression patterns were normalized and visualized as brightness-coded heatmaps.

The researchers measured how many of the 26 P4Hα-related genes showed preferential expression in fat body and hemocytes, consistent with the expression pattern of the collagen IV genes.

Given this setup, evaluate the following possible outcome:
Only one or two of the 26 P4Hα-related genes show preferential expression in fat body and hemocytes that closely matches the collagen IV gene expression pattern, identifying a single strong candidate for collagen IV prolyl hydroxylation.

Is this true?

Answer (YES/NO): YES